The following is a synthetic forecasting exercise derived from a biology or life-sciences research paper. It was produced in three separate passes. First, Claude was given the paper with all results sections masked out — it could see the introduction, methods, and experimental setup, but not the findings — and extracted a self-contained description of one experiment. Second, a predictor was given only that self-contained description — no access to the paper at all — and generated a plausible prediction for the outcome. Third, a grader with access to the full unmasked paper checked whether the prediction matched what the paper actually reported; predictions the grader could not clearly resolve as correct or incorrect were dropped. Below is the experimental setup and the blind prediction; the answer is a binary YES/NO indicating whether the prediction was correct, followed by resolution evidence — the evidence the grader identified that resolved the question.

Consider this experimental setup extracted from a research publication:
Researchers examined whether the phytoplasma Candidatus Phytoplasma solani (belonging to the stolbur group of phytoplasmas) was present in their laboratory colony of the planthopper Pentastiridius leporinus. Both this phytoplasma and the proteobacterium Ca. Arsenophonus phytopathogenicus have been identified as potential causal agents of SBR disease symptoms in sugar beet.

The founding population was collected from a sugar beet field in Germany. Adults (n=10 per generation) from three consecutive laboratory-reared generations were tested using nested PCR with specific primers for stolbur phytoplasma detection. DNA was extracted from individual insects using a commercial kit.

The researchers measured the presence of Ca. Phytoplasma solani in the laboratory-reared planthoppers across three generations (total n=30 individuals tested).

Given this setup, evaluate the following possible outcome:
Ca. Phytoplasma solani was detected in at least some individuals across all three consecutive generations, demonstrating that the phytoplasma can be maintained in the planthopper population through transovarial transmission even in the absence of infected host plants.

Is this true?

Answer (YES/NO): NO